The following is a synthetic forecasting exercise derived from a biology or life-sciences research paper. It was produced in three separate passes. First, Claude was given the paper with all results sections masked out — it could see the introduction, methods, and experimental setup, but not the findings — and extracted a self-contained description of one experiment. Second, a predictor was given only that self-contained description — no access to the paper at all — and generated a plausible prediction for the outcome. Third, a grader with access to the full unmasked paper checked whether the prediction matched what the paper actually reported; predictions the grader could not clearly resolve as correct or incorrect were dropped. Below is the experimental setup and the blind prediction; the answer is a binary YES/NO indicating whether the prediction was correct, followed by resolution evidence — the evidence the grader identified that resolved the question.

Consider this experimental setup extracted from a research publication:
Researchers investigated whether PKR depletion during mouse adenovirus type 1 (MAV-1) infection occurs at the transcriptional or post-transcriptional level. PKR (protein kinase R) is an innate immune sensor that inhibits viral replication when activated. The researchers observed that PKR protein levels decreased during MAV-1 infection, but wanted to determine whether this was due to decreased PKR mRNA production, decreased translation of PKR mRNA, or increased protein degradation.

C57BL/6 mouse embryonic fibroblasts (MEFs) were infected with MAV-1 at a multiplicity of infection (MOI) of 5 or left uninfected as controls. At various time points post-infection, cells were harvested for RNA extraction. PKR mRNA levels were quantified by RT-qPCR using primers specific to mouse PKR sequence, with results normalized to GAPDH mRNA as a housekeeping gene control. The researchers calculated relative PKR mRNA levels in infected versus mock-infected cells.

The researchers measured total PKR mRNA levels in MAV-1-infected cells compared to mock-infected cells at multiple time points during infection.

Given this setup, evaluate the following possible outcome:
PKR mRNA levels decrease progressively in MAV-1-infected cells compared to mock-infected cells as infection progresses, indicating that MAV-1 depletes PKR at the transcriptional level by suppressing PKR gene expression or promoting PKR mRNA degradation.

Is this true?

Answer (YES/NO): NO